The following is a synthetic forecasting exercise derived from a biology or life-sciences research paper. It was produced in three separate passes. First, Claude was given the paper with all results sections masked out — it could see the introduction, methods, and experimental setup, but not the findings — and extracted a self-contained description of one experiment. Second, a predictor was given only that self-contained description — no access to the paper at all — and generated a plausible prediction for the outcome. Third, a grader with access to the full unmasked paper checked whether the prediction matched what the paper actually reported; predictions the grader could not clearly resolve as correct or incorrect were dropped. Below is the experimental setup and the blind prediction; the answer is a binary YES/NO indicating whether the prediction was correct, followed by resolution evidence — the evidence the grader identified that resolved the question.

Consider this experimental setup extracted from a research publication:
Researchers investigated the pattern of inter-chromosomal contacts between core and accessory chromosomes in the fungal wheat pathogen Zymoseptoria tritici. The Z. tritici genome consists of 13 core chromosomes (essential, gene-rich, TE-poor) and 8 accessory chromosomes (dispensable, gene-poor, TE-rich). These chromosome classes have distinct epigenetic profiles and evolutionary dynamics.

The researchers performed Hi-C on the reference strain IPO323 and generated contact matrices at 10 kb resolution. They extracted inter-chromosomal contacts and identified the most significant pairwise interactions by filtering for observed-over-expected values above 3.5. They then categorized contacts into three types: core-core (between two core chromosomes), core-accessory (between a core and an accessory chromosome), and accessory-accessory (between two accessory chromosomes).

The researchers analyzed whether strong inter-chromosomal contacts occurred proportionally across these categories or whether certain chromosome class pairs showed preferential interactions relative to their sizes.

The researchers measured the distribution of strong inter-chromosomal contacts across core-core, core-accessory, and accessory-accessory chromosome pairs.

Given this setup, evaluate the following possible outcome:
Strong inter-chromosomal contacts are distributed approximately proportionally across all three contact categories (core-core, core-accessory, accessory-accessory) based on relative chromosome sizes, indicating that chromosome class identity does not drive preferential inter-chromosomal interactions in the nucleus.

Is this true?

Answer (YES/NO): NO